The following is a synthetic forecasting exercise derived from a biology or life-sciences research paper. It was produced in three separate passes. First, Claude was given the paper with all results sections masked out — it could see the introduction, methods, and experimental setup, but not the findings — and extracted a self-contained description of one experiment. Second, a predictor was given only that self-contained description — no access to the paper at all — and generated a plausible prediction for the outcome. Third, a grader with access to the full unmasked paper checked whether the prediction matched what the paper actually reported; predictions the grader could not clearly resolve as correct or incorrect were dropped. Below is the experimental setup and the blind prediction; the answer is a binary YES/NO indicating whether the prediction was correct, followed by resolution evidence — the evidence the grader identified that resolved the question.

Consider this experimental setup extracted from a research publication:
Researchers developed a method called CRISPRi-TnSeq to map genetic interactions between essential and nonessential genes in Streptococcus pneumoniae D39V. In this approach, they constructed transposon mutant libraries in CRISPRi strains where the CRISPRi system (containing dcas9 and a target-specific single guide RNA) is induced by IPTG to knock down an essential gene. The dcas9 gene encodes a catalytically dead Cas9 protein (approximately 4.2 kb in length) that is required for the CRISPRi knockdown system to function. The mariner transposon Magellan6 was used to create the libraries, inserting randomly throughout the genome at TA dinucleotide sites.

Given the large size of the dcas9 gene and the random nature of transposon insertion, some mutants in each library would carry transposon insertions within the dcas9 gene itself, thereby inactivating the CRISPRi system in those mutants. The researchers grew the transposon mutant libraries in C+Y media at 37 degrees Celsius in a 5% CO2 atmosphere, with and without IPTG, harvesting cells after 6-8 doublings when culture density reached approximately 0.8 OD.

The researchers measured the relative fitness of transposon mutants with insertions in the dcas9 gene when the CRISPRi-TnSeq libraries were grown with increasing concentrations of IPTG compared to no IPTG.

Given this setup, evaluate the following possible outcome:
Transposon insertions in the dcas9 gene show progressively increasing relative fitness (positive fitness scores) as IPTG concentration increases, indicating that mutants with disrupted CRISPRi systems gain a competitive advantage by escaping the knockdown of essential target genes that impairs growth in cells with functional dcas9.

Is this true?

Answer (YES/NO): YES